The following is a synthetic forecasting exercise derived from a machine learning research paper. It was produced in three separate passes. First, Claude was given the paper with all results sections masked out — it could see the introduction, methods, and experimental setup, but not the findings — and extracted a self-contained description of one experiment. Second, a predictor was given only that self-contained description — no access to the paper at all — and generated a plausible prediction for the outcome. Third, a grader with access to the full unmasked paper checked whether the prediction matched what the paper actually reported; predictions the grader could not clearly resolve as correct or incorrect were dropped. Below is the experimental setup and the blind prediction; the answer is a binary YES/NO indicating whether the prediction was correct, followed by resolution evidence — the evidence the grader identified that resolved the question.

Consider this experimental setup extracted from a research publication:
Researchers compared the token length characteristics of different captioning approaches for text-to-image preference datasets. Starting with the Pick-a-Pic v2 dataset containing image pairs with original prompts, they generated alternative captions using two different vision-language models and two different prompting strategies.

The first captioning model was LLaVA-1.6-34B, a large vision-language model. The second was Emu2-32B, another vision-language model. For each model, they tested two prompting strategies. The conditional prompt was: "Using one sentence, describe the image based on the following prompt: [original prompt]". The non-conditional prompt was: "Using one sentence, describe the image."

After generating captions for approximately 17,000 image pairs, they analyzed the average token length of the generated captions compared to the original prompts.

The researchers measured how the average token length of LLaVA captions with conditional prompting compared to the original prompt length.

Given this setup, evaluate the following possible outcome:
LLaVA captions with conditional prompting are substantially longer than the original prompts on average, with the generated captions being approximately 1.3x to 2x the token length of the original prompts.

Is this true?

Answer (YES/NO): YES